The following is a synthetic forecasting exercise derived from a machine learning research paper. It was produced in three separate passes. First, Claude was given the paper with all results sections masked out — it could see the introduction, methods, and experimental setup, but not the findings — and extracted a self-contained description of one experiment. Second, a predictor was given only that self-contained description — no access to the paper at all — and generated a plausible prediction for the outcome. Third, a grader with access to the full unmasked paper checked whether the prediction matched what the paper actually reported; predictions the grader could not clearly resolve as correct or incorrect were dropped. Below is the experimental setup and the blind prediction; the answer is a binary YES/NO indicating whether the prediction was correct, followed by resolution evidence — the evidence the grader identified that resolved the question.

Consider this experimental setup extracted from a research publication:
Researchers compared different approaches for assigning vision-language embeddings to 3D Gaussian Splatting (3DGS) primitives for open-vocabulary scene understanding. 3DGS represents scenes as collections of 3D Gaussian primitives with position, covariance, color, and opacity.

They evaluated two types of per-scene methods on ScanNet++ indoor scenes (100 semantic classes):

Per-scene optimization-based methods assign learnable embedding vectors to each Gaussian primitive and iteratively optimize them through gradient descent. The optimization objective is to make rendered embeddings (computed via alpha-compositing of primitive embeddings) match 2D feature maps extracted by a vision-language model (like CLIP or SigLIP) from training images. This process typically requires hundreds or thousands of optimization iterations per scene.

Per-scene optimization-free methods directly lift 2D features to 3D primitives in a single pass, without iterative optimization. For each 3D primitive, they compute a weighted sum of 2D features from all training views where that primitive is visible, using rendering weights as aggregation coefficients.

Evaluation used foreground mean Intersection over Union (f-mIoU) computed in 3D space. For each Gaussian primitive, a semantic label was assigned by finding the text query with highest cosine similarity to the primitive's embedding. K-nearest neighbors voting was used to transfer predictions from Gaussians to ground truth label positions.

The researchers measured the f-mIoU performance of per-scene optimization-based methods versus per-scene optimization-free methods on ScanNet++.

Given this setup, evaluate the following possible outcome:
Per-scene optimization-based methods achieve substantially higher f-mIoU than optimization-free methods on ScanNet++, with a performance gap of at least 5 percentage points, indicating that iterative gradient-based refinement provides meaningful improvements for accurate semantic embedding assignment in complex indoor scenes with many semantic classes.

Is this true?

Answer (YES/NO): NO